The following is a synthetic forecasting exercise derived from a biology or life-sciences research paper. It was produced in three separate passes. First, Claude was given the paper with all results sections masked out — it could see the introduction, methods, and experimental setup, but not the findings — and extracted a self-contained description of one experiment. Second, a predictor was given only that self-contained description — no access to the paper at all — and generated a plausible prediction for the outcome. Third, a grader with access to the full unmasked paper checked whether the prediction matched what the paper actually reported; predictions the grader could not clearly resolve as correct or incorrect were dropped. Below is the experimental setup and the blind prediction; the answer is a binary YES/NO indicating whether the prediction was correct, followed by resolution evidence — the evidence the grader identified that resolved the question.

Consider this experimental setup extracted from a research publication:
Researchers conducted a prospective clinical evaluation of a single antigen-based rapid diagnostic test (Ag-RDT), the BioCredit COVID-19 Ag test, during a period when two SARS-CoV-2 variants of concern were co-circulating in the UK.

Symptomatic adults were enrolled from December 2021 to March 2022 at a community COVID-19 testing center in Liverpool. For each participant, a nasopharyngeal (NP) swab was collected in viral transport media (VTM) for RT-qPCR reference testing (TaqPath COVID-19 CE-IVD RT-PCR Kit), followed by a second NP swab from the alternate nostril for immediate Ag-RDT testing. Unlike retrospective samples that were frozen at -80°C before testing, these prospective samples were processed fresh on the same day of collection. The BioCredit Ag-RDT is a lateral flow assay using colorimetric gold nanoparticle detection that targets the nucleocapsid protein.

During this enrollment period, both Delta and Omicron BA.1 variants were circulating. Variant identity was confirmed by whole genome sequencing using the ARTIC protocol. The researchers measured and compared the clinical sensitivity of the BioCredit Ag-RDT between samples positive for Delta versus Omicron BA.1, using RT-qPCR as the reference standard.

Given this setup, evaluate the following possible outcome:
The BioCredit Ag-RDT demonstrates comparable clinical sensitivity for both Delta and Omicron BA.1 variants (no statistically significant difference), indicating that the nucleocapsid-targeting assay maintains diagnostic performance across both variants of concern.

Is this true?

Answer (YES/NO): YES